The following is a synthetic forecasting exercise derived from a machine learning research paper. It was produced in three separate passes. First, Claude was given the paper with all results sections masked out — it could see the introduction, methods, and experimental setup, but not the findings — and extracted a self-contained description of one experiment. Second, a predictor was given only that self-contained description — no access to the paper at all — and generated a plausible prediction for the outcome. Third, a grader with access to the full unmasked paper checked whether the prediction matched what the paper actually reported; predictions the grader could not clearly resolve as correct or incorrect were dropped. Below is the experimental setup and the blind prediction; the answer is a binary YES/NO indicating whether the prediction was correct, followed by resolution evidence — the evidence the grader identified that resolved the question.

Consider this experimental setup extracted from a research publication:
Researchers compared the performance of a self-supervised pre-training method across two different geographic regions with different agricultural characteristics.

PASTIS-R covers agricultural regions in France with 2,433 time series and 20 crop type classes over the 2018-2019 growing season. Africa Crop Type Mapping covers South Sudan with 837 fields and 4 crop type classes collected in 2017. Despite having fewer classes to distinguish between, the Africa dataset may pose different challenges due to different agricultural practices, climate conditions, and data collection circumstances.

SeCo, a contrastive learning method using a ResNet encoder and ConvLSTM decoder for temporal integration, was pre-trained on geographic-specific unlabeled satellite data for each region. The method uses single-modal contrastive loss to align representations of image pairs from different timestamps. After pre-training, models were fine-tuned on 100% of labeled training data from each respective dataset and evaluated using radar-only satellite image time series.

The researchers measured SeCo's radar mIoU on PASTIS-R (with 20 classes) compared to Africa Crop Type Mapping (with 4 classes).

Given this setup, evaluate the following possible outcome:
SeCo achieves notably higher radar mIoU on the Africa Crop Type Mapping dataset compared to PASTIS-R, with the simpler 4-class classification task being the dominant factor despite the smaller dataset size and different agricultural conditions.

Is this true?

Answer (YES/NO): NO